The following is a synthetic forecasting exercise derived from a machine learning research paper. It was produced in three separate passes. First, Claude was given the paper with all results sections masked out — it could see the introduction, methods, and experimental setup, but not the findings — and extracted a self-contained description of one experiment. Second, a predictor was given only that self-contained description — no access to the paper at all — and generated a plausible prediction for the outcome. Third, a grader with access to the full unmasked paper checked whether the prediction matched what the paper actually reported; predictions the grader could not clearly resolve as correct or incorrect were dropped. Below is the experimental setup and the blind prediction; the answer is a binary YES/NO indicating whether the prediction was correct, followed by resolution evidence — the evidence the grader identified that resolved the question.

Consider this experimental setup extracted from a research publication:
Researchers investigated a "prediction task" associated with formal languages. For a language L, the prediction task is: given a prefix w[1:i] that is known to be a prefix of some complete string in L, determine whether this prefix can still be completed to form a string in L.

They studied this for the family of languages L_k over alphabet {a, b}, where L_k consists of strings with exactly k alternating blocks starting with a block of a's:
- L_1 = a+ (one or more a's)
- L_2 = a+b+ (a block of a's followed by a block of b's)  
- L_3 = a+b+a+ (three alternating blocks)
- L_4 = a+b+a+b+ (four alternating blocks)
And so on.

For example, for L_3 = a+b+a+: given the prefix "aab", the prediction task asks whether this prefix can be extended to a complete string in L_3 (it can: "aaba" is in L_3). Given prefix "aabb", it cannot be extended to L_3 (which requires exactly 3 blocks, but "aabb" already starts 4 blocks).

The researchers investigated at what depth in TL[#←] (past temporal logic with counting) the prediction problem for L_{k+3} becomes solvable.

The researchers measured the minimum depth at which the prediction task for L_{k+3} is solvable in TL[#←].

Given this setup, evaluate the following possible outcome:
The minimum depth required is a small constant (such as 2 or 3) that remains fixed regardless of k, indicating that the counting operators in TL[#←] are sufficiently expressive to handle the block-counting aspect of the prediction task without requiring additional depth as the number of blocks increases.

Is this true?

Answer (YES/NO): NO